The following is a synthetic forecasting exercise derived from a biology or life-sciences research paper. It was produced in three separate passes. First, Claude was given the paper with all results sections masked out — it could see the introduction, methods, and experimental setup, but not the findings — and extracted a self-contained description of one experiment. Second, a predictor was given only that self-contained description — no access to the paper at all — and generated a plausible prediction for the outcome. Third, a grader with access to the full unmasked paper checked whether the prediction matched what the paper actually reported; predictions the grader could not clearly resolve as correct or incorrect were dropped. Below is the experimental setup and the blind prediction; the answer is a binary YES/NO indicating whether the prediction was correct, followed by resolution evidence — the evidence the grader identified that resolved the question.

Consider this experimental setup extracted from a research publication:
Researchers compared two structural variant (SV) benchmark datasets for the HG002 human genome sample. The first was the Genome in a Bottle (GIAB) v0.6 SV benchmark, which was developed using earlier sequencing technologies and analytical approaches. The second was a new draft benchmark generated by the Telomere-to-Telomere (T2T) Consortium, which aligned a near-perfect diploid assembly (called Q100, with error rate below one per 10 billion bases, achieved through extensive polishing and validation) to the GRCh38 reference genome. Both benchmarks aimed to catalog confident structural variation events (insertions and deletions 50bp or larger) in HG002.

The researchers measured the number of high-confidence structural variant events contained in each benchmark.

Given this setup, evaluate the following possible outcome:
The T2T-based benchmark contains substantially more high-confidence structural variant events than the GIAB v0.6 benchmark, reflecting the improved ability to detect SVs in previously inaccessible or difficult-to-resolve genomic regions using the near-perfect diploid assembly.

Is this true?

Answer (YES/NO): YES